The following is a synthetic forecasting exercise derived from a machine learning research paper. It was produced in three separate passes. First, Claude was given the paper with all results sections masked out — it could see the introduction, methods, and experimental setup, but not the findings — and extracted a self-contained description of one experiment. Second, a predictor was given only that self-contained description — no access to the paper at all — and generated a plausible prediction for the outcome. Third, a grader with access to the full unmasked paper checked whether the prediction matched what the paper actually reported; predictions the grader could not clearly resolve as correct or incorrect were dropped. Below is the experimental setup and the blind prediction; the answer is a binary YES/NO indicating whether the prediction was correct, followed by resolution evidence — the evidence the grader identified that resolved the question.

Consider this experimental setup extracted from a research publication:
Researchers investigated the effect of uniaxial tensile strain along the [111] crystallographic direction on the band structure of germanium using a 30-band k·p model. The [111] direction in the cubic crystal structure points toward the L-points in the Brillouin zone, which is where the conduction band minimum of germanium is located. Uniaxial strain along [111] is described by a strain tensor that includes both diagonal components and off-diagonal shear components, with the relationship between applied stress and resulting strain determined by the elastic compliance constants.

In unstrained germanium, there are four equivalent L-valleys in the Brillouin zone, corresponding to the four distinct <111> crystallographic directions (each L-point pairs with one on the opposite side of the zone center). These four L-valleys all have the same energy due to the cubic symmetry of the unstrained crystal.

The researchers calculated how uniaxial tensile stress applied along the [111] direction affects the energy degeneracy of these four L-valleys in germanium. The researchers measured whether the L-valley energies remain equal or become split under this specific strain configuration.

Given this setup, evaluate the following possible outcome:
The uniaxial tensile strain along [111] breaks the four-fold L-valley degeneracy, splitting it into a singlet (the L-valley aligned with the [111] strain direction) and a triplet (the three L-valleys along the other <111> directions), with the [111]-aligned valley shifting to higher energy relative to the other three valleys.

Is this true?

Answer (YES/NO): YES